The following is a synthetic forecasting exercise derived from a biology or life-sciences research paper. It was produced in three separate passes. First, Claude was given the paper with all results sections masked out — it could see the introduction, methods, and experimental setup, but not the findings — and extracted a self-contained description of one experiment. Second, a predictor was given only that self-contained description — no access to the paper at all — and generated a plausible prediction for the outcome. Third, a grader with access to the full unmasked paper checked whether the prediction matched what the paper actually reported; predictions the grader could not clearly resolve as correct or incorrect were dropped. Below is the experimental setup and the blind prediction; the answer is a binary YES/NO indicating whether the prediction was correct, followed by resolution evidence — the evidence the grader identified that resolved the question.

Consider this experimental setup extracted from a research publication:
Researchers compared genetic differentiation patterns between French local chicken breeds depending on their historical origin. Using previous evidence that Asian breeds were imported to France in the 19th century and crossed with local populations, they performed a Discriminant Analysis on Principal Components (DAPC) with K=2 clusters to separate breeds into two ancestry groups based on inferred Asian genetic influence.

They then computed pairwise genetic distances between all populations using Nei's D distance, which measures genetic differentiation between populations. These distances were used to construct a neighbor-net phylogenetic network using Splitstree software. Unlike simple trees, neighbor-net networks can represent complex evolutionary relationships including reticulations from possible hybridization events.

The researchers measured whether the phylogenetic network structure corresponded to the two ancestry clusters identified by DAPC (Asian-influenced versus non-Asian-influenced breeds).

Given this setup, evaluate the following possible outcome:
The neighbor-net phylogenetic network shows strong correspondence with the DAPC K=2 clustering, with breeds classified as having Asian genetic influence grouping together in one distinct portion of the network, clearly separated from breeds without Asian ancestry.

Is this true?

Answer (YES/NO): NO